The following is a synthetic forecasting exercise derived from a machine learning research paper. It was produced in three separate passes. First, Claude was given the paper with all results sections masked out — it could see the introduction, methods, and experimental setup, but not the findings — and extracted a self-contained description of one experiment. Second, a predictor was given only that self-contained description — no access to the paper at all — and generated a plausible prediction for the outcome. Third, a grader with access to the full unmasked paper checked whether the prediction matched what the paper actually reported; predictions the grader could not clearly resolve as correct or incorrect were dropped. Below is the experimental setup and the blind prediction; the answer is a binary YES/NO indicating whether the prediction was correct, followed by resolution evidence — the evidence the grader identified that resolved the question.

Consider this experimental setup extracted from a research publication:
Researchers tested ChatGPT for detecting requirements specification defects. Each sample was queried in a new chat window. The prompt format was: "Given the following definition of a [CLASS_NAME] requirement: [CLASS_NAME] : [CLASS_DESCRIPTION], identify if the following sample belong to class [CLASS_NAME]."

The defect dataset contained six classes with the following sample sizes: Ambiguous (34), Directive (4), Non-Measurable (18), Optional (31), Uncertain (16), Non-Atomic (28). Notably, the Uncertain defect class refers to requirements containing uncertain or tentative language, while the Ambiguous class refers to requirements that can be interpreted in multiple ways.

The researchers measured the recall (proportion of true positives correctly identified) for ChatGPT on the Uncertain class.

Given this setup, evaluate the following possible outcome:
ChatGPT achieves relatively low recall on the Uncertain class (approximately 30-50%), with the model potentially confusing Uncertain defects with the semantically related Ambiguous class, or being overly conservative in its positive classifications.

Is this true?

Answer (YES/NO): NO